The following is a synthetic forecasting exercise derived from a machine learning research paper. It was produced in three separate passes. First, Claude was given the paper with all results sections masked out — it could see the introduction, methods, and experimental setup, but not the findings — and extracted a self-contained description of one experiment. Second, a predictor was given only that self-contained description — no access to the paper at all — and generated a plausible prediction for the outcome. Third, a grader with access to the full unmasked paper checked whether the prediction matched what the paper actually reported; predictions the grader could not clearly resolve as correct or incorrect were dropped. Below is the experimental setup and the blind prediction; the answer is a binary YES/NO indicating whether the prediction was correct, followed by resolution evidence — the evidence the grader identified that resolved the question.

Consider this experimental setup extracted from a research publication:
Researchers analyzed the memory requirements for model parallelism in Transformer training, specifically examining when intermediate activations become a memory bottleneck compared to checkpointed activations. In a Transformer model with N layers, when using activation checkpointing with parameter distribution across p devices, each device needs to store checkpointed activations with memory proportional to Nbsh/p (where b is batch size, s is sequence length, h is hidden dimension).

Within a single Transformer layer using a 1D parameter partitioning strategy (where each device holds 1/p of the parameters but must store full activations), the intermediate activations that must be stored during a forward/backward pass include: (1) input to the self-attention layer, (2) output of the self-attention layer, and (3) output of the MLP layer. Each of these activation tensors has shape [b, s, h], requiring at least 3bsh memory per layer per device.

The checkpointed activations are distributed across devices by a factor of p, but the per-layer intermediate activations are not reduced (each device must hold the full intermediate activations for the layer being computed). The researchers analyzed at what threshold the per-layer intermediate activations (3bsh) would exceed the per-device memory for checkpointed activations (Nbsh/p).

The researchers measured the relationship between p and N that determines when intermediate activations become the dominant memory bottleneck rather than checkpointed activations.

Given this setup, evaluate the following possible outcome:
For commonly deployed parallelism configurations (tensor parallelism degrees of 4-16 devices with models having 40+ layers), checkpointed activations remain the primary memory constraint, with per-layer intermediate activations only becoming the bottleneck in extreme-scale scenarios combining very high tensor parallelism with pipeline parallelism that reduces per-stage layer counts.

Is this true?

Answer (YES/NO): NO